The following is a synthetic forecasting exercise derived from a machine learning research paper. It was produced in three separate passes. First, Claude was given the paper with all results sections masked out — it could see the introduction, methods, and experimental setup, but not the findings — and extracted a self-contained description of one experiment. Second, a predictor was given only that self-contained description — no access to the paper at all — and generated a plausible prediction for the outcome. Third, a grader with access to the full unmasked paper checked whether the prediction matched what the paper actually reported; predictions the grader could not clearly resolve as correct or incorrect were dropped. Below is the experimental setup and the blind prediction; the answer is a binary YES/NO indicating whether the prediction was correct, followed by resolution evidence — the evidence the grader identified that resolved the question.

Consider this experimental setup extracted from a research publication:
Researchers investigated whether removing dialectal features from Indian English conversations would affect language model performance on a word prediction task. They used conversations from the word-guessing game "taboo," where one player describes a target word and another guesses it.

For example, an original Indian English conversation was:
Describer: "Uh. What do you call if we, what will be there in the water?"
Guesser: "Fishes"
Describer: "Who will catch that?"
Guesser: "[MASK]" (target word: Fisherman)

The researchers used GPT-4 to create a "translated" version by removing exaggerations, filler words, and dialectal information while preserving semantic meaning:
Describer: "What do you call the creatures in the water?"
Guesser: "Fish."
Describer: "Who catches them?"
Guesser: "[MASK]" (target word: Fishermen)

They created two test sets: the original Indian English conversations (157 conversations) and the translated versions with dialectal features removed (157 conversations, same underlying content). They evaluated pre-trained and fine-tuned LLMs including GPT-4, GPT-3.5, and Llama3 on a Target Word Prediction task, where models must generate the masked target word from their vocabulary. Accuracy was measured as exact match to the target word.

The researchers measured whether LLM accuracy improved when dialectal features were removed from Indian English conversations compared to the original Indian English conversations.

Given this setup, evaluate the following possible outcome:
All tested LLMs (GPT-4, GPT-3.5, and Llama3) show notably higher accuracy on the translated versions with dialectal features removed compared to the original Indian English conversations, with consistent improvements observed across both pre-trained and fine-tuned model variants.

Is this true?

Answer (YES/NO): NO